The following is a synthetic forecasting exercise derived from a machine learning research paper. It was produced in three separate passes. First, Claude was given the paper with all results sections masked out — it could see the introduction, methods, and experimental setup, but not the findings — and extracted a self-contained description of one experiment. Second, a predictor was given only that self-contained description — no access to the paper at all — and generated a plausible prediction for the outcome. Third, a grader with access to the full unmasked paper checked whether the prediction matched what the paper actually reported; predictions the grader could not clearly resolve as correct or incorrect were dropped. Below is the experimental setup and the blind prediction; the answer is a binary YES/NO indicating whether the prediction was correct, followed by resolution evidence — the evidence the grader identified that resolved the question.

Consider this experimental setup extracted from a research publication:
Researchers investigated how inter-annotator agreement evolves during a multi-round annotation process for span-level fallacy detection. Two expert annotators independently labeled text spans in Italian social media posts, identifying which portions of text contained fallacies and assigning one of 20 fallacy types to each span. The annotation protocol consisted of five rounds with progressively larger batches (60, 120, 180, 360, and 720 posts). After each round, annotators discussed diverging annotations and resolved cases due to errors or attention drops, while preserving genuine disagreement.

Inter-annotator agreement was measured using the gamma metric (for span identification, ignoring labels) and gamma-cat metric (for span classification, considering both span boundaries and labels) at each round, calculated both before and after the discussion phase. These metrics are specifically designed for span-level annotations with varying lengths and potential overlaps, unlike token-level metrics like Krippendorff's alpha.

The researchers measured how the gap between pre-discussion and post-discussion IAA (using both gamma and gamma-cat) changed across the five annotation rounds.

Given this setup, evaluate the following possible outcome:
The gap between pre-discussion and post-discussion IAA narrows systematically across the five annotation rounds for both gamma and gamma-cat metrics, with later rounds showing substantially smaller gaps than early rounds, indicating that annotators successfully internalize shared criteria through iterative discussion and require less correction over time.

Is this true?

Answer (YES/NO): YES